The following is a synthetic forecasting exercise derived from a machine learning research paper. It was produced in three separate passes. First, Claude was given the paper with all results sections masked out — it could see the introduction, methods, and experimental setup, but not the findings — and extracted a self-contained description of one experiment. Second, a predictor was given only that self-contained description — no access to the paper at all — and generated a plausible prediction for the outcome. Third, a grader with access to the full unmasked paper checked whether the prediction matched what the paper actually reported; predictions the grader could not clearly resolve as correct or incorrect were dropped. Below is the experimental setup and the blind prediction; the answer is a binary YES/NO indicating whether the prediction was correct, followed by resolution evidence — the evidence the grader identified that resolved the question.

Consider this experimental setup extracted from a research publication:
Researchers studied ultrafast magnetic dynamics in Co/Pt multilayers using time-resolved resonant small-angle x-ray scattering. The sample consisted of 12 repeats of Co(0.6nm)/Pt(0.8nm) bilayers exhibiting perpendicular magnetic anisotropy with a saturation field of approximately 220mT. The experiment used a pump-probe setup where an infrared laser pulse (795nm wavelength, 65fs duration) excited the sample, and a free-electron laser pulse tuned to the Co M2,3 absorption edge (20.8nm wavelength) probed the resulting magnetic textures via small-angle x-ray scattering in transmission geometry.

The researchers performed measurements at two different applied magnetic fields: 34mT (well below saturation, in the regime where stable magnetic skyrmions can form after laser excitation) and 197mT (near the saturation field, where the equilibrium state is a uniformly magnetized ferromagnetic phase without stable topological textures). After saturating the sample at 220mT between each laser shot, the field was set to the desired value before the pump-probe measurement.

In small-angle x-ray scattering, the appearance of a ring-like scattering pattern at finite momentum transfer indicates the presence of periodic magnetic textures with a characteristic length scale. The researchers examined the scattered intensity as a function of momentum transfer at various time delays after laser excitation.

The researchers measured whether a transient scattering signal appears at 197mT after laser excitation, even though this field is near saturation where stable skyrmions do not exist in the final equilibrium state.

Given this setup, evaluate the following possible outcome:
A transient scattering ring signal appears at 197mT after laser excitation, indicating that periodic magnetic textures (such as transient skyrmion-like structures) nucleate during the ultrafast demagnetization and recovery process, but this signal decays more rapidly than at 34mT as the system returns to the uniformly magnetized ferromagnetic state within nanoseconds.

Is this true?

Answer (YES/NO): YES